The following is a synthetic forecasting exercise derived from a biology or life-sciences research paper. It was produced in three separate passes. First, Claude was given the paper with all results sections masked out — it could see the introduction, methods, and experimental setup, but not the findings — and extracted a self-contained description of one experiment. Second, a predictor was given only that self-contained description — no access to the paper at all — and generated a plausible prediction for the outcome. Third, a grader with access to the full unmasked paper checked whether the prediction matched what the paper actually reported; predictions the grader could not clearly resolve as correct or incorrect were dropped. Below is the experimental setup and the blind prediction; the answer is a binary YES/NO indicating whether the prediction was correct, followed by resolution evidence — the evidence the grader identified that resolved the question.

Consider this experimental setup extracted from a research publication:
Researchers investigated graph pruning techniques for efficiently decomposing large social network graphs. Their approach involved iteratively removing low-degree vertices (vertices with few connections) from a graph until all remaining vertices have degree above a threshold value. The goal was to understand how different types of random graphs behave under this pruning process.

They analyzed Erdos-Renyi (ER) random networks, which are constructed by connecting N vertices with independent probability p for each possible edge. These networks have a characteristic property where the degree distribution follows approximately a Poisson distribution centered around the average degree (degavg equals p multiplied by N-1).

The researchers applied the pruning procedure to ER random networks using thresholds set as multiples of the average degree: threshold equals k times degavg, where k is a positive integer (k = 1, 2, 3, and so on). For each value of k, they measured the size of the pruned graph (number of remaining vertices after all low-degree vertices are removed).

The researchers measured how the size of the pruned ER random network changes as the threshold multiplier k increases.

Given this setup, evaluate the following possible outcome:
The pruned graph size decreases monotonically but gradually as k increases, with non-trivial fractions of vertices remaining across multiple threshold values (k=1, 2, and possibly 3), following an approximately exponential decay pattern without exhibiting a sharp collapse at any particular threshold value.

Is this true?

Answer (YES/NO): YES